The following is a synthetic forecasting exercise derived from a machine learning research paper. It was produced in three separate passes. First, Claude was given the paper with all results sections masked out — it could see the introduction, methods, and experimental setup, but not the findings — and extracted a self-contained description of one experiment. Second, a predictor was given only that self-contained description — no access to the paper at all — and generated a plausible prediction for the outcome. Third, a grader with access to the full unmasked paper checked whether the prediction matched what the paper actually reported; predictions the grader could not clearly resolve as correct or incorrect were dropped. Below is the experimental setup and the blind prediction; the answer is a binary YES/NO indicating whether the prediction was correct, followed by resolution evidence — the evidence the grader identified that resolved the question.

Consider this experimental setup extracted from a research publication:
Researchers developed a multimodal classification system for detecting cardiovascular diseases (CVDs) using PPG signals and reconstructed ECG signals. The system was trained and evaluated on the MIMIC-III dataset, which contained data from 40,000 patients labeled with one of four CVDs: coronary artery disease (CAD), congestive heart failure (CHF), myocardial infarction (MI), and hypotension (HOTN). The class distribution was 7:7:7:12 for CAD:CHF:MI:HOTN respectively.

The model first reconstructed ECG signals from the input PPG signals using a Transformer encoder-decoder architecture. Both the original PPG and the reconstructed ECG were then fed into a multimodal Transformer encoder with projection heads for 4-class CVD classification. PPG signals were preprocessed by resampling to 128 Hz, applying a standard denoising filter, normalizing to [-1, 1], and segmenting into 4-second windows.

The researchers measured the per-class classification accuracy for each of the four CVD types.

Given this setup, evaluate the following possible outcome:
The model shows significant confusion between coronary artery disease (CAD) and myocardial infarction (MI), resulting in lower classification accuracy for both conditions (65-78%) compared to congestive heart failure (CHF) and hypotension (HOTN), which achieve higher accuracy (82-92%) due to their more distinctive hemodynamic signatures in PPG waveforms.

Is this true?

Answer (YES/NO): NO